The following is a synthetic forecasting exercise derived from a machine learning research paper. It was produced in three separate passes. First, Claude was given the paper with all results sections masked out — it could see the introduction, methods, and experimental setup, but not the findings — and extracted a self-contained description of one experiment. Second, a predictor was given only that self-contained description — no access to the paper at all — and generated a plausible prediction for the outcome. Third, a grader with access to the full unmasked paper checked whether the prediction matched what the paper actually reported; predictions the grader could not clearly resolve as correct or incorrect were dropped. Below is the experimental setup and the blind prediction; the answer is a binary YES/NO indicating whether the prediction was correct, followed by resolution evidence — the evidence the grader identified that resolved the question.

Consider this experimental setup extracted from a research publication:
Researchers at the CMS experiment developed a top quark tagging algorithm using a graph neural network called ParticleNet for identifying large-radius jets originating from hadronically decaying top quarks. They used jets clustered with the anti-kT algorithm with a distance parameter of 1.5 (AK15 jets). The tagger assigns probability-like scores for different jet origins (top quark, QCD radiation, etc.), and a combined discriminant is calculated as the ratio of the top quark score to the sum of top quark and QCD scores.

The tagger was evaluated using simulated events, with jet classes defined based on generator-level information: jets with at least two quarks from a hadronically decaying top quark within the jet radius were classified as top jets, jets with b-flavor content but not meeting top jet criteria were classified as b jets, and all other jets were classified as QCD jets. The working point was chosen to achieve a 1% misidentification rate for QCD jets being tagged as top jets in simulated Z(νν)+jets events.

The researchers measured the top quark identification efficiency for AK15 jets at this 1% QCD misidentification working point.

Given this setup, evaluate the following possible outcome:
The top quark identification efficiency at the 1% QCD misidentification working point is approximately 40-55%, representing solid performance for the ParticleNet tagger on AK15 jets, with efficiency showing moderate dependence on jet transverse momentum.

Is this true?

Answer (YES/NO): NO